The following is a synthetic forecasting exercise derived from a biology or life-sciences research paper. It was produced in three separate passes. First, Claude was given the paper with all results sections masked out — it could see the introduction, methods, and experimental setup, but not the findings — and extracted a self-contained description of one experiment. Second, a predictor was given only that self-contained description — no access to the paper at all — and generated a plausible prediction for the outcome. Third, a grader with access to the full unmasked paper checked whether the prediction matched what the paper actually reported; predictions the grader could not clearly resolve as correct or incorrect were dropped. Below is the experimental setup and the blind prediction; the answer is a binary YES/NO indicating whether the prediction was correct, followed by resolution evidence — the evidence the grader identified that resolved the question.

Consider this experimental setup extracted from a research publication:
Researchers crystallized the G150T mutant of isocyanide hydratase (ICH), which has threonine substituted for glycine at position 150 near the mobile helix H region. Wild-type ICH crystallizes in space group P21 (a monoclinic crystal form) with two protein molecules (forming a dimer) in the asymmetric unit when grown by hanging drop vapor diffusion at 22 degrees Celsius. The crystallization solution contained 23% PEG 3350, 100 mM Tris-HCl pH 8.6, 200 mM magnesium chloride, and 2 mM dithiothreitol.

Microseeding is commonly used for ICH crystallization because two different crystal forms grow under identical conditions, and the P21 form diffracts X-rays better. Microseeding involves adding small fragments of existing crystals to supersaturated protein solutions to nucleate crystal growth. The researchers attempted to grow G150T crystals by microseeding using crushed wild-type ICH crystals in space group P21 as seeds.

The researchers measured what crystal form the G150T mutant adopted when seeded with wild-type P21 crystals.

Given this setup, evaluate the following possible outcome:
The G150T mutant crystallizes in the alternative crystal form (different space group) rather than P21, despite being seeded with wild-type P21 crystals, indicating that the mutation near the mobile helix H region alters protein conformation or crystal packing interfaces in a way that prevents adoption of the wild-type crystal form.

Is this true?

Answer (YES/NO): YES